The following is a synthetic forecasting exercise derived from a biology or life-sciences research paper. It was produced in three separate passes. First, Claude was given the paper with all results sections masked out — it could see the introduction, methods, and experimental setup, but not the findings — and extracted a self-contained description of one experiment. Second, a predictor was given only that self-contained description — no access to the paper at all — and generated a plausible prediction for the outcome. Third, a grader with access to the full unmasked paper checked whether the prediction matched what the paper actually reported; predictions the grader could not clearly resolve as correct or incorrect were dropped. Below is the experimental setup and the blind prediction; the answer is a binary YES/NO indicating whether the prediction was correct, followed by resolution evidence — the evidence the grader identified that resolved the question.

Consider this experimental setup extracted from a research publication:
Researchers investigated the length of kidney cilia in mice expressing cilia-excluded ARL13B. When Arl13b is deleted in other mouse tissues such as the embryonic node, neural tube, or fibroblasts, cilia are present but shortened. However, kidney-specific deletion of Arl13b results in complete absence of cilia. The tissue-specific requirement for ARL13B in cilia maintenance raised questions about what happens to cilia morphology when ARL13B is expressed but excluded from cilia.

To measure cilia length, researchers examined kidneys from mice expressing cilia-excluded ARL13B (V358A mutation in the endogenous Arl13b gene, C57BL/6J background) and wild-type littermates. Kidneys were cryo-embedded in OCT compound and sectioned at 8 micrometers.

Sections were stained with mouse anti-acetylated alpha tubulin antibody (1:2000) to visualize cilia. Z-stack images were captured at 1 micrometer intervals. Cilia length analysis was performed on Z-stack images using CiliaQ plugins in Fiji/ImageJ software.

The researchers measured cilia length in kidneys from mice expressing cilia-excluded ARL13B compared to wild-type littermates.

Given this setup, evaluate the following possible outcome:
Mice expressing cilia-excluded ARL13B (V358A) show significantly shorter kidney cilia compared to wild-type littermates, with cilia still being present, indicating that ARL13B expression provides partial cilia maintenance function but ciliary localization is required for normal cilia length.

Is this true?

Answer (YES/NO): NO